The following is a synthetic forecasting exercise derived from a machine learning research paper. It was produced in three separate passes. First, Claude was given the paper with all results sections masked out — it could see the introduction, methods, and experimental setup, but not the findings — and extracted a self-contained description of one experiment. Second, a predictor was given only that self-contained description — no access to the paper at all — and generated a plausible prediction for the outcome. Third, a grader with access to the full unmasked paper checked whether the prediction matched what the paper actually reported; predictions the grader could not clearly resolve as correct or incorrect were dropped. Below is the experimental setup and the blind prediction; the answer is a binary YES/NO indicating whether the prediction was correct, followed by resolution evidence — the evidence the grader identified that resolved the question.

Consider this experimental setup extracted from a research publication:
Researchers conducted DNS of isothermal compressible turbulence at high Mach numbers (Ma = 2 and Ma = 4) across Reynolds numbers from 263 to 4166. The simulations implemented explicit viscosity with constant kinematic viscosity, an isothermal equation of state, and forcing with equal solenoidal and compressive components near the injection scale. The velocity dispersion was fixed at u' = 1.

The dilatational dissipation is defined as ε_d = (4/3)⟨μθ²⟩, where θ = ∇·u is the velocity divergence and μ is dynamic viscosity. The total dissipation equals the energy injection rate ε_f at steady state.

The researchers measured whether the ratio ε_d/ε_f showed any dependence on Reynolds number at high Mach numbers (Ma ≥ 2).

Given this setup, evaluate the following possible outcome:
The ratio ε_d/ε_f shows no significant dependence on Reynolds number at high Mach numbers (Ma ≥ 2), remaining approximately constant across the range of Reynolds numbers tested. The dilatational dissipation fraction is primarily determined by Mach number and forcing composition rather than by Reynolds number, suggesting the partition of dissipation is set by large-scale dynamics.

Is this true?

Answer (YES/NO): NO